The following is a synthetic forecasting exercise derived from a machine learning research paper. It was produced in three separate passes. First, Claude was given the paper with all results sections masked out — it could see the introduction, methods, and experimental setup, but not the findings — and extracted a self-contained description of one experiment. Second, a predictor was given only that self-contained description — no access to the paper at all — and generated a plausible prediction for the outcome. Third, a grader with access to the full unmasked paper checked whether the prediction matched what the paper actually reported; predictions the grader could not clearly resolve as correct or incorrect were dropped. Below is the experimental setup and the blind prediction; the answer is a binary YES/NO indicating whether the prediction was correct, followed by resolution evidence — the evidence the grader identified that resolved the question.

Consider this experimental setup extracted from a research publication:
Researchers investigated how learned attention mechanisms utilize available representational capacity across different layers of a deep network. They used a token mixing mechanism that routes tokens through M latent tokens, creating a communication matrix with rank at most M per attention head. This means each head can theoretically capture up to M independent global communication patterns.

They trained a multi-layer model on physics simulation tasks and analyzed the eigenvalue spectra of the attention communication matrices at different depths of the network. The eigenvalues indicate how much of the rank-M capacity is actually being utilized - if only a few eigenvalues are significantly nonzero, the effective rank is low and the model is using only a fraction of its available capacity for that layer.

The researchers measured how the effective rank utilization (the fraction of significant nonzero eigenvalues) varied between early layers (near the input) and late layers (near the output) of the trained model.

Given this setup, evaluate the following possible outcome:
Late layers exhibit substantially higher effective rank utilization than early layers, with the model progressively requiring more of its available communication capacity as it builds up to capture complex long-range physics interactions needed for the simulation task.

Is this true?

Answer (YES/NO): YES